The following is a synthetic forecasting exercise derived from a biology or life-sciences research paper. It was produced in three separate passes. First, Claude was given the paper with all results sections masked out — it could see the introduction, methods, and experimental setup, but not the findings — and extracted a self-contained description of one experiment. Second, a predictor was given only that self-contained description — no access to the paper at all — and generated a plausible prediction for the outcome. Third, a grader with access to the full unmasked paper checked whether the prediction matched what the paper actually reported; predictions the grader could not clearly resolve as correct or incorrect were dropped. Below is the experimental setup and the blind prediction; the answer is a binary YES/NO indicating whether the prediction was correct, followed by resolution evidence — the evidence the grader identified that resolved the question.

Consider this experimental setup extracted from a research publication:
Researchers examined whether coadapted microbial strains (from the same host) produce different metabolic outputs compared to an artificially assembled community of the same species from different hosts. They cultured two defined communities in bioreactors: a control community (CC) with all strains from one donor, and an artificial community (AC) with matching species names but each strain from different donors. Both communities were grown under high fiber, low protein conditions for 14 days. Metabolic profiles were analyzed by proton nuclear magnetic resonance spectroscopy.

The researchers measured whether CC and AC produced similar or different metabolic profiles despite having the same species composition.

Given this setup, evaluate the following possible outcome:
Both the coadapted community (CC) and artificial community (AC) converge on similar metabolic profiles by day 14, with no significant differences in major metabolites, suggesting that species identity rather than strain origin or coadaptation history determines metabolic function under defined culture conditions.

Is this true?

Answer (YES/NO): NO